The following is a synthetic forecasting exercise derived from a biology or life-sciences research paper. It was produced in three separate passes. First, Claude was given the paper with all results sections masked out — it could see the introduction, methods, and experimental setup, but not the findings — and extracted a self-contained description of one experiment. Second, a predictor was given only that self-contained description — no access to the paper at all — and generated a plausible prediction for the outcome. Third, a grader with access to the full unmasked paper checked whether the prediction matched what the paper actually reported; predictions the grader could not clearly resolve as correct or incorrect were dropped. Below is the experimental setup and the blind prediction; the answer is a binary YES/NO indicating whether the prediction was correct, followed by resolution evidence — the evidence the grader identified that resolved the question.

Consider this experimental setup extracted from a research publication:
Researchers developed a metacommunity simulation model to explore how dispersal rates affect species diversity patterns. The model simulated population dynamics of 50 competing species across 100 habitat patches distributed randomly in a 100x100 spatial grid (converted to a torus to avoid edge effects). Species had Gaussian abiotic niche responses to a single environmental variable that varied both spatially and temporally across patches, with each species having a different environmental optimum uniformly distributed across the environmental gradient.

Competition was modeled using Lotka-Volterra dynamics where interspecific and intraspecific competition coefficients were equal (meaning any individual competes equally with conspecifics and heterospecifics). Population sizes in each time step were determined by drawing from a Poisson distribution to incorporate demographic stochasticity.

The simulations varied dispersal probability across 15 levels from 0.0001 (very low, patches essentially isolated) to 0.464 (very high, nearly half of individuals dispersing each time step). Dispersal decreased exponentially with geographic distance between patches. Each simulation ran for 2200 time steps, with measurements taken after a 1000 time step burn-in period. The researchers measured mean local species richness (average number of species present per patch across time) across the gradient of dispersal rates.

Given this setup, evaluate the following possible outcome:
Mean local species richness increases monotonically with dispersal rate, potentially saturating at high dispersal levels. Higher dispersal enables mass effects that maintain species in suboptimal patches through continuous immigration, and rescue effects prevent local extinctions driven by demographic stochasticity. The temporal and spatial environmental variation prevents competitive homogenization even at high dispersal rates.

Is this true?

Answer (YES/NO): NO